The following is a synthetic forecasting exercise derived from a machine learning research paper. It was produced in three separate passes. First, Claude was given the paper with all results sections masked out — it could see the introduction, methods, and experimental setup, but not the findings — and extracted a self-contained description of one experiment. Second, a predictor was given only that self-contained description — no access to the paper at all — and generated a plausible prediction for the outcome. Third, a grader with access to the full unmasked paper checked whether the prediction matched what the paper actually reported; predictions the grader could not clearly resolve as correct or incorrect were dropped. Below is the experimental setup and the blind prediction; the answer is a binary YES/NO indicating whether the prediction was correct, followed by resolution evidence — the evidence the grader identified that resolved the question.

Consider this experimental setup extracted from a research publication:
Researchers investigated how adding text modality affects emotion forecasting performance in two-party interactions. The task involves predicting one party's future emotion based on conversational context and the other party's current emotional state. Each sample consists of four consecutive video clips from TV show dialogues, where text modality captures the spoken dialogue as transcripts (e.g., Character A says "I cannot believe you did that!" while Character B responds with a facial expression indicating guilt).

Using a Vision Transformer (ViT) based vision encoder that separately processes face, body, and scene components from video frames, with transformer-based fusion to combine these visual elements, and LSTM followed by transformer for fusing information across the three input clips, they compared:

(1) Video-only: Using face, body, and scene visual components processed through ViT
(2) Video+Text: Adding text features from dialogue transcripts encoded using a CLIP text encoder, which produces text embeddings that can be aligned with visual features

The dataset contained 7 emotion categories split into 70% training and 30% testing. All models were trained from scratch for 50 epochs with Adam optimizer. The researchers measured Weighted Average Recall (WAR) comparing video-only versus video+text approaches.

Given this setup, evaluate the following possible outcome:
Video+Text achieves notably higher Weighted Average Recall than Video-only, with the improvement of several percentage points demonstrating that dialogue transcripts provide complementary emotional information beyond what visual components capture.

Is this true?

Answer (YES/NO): NO